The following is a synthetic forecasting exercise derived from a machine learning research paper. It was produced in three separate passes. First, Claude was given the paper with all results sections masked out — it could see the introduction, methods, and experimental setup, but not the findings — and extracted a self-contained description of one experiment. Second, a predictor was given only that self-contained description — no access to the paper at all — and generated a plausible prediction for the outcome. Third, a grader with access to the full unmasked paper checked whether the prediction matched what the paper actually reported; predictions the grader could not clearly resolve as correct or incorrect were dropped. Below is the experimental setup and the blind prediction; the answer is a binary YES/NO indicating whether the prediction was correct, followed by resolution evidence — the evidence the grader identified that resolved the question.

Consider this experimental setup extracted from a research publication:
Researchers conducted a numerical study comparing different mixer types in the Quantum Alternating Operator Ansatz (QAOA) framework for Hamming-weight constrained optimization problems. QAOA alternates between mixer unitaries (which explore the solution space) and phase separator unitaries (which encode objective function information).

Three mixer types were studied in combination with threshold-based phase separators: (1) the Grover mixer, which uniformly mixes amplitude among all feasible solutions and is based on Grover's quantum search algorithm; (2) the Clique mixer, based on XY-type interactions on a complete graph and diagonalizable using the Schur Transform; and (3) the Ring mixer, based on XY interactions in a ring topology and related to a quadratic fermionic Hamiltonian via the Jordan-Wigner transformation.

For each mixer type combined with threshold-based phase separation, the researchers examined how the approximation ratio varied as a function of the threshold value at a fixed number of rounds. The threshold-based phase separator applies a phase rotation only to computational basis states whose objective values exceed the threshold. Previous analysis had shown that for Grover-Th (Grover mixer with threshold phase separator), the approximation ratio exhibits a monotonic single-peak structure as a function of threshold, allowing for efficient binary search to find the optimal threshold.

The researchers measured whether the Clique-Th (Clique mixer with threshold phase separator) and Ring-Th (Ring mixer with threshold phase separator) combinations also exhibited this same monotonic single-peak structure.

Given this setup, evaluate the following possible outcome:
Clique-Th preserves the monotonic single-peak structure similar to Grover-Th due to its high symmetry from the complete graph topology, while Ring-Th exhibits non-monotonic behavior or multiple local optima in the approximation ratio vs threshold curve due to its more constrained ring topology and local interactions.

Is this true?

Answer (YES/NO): NO